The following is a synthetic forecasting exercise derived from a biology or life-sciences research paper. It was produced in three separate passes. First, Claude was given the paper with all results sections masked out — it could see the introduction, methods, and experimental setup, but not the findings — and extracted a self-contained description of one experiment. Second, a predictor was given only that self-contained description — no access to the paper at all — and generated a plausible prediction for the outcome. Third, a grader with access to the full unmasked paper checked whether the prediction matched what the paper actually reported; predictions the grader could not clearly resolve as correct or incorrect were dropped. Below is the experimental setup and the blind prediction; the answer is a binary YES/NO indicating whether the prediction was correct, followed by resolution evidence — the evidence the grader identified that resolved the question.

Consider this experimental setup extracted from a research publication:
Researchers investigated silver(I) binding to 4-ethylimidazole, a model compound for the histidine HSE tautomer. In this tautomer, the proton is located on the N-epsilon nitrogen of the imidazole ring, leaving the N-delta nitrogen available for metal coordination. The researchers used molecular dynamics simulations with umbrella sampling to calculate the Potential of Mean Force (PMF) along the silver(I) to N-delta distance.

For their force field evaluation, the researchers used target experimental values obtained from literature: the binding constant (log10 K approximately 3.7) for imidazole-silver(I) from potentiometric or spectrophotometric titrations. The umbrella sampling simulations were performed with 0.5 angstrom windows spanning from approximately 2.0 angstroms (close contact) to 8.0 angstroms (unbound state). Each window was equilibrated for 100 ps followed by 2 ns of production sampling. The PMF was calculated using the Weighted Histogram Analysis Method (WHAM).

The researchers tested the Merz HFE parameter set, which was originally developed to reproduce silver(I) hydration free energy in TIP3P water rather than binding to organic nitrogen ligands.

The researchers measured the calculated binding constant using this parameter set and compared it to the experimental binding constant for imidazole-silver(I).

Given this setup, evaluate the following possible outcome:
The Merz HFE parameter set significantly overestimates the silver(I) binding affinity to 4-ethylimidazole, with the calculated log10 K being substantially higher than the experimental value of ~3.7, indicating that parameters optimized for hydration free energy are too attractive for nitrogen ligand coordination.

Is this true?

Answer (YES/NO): NO